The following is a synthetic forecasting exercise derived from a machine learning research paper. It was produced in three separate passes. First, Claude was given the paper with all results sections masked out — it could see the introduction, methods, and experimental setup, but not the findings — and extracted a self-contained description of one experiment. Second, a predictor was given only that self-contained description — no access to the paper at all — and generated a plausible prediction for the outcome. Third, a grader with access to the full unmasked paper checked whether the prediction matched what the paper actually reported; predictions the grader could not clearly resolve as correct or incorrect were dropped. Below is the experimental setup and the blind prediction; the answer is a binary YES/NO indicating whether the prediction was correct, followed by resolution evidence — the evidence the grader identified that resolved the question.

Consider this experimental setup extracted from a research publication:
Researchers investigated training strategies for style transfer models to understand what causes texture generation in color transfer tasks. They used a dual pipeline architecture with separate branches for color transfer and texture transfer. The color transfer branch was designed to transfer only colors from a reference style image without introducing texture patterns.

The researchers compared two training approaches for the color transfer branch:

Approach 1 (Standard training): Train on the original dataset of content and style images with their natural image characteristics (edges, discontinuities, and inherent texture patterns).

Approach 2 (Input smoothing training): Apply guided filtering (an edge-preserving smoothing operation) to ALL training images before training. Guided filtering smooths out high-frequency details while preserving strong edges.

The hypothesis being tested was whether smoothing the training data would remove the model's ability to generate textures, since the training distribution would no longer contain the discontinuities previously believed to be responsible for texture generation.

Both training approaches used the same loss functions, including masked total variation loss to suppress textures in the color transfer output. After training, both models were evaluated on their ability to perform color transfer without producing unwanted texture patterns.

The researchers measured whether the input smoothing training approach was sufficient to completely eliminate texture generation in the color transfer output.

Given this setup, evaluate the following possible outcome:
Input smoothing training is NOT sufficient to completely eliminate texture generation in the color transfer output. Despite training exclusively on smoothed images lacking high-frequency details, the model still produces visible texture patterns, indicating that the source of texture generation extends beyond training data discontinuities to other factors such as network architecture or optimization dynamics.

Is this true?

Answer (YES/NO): YES